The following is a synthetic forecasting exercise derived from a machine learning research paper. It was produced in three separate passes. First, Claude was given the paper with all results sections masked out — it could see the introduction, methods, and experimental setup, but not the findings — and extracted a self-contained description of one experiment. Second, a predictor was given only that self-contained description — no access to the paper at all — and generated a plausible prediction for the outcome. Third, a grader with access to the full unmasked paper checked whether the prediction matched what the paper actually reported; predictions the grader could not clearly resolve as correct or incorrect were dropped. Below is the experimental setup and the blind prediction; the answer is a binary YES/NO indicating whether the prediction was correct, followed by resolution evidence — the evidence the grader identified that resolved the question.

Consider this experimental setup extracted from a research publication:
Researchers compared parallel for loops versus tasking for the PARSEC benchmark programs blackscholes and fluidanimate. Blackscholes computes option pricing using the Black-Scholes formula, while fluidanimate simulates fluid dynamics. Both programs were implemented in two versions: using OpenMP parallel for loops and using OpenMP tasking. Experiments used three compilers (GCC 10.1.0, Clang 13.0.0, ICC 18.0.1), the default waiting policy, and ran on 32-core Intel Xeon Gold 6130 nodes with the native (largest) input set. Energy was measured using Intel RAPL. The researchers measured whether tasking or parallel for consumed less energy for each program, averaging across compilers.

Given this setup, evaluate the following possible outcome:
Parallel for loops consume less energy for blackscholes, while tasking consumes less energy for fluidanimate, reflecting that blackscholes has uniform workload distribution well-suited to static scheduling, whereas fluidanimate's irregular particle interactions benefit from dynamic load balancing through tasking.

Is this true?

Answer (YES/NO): NO